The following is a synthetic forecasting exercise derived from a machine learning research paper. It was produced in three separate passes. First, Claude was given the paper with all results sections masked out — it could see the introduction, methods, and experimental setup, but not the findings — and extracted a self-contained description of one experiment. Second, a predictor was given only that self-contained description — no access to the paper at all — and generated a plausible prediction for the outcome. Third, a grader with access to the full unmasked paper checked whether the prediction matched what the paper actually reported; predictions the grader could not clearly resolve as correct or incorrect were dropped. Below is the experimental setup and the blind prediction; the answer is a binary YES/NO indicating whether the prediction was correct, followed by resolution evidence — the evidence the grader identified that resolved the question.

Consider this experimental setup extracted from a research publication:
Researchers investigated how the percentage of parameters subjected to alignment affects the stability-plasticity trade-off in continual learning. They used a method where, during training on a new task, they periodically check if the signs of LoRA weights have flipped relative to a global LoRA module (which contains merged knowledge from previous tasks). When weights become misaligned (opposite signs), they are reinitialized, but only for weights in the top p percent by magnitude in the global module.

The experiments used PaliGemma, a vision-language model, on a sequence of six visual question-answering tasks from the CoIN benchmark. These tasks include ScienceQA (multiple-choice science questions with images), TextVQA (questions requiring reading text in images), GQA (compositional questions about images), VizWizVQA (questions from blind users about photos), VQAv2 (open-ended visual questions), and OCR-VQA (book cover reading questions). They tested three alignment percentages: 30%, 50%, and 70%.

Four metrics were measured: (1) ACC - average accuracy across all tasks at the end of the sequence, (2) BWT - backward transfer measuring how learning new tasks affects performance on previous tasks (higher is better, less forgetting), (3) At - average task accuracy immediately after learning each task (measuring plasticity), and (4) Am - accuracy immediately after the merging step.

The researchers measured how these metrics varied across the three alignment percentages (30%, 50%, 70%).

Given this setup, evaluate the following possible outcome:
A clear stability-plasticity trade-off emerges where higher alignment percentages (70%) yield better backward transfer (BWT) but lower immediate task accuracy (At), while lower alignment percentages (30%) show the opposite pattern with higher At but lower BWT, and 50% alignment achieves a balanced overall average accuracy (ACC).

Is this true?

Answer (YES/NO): NO